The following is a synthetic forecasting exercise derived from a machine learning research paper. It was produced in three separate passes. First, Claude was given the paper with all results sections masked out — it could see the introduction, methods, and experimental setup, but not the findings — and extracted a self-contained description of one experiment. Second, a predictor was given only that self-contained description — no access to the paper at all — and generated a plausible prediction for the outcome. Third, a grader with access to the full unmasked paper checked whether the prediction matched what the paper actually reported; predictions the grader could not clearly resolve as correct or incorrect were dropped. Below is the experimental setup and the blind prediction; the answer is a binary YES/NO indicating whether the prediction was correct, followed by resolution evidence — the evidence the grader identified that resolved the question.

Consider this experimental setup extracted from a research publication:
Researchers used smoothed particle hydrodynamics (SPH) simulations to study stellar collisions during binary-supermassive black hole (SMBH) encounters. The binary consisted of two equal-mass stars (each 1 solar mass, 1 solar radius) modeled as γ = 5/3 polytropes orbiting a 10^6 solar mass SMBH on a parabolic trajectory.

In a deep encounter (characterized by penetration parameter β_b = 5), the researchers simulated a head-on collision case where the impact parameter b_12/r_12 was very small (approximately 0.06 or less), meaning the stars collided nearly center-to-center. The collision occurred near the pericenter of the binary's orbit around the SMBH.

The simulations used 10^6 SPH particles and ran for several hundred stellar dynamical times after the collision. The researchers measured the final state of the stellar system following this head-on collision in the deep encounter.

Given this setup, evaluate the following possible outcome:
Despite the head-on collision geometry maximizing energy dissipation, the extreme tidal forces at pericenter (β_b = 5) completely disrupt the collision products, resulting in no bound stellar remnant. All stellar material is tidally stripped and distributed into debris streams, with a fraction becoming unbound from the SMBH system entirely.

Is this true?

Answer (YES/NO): NO